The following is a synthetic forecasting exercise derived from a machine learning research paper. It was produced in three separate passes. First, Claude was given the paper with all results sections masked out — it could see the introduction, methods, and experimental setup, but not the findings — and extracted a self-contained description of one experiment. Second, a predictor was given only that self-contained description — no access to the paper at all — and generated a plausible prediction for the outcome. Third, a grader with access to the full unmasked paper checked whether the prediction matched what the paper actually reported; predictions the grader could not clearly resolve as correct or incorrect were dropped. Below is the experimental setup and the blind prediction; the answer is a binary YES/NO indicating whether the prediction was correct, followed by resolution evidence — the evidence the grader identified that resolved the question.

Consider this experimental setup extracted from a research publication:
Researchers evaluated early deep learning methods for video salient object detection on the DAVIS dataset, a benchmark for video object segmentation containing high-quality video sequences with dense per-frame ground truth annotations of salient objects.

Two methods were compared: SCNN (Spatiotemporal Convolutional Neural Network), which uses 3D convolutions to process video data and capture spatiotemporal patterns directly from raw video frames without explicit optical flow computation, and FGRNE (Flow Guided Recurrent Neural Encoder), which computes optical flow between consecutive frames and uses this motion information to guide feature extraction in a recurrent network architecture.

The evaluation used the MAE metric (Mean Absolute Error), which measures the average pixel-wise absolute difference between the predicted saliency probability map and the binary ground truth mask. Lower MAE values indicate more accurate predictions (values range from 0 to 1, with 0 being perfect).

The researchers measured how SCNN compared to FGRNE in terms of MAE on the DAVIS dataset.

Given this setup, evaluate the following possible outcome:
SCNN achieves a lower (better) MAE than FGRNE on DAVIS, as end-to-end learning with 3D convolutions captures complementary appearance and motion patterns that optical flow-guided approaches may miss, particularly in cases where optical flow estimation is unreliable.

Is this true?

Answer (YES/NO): NO